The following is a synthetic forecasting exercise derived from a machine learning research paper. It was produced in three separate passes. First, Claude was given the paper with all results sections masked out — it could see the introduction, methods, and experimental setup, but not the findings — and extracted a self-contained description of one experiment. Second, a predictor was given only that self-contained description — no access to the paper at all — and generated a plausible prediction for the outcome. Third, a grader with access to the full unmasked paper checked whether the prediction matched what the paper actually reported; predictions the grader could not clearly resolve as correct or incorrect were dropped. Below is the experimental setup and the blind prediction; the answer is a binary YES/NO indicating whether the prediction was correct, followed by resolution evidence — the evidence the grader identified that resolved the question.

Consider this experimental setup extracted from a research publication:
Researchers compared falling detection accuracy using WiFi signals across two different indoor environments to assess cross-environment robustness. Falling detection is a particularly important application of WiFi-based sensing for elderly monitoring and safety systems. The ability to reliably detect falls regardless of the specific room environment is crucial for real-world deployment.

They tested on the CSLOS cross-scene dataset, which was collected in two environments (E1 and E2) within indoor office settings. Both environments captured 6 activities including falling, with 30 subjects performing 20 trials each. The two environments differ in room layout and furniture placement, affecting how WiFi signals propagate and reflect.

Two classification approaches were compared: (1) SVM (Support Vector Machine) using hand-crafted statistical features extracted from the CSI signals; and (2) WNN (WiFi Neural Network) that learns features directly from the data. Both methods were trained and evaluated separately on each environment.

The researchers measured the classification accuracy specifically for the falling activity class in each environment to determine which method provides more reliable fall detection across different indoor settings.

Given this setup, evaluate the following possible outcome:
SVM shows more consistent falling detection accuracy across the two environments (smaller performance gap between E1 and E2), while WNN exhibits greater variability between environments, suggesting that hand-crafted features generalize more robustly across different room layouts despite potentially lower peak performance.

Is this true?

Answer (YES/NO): NO